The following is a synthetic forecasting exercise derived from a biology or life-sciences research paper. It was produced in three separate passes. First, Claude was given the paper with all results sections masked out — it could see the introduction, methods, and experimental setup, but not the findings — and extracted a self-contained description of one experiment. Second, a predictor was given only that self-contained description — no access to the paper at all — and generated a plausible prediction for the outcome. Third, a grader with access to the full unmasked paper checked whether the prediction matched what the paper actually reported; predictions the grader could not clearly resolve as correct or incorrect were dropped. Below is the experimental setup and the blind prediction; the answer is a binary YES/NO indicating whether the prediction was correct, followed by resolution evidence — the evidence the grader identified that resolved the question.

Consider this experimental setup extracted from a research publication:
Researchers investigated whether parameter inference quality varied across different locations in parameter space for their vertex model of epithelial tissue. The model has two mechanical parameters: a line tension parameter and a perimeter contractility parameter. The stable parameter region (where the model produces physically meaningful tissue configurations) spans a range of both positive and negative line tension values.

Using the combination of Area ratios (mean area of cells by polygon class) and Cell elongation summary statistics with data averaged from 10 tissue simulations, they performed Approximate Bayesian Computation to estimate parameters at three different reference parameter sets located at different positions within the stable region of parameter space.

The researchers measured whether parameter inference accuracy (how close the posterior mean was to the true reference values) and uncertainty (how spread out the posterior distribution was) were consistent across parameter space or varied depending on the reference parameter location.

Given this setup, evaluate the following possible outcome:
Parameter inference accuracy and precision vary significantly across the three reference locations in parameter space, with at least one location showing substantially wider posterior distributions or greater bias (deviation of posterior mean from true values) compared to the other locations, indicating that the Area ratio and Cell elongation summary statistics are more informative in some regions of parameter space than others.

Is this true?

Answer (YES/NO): YES